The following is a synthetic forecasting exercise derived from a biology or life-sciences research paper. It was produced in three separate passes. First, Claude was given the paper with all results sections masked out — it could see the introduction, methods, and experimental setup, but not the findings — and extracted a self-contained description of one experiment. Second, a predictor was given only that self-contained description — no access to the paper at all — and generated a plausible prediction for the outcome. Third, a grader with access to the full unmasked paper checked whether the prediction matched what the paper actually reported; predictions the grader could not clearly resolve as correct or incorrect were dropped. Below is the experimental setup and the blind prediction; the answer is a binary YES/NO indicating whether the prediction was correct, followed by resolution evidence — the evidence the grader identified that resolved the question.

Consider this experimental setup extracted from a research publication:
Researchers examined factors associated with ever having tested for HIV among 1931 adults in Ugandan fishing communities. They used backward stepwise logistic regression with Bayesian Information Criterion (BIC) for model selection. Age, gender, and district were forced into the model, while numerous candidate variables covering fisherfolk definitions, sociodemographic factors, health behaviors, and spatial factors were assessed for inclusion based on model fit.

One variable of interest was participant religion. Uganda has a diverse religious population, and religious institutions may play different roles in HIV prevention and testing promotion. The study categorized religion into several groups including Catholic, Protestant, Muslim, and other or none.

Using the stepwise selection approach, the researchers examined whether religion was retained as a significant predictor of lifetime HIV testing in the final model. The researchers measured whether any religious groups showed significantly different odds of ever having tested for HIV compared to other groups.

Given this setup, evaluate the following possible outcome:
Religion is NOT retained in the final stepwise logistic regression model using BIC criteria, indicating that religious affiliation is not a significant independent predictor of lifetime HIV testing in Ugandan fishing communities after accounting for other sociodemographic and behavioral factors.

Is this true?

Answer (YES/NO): YES